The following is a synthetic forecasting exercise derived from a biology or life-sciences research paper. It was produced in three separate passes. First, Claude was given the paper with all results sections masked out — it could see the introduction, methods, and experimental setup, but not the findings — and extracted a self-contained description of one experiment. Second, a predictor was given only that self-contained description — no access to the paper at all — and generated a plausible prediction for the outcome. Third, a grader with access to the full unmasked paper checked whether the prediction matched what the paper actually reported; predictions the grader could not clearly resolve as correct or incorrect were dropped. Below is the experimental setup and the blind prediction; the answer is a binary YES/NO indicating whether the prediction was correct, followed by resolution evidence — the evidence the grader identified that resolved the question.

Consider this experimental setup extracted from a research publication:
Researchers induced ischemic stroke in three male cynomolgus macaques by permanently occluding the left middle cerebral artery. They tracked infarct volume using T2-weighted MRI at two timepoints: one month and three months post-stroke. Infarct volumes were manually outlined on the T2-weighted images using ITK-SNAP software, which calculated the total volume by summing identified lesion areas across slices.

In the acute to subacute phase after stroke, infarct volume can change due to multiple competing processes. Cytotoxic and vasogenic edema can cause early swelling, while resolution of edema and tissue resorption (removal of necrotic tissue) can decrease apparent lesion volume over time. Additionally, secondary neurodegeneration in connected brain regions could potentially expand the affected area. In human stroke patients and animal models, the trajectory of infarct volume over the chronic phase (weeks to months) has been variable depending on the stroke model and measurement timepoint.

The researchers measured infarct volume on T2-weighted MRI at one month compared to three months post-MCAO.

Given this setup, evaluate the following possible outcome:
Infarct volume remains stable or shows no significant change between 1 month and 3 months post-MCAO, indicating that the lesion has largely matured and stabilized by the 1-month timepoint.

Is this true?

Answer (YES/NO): YES